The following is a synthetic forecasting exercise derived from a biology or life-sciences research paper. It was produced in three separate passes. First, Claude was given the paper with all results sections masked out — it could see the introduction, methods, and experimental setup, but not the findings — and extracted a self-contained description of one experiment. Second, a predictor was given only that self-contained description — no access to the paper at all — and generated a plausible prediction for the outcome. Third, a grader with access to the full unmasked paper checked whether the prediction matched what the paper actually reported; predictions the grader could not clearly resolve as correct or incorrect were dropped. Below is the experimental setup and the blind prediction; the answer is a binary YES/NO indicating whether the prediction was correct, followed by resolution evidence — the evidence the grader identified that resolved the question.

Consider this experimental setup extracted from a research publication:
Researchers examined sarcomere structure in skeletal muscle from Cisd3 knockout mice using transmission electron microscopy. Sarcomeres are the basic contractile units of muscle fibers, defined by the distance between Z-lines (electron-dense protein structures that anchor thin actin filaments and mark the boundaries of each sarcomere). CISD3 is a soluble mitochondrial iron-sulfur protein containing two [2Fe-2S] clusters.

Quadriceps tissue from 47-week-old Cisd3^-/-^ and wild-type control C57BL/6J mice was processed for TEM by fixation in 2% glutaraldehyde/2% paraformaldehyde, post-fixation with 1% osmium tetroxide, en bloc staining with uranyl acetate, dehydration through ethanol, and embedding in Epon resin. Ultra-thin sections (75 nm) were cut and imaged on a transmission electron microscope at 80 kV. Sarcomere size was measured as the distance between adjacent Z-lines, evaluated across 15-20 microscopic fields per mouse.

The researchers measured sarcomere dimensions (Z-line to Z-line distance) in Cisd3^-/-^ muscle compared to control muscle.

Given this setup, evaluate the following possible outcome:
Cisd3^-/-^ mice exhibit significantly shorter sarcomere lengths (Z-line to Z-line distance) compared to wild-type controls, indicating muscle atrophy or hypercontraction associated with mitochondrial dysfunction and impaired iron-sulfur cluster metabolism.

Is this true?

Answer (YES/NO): YES